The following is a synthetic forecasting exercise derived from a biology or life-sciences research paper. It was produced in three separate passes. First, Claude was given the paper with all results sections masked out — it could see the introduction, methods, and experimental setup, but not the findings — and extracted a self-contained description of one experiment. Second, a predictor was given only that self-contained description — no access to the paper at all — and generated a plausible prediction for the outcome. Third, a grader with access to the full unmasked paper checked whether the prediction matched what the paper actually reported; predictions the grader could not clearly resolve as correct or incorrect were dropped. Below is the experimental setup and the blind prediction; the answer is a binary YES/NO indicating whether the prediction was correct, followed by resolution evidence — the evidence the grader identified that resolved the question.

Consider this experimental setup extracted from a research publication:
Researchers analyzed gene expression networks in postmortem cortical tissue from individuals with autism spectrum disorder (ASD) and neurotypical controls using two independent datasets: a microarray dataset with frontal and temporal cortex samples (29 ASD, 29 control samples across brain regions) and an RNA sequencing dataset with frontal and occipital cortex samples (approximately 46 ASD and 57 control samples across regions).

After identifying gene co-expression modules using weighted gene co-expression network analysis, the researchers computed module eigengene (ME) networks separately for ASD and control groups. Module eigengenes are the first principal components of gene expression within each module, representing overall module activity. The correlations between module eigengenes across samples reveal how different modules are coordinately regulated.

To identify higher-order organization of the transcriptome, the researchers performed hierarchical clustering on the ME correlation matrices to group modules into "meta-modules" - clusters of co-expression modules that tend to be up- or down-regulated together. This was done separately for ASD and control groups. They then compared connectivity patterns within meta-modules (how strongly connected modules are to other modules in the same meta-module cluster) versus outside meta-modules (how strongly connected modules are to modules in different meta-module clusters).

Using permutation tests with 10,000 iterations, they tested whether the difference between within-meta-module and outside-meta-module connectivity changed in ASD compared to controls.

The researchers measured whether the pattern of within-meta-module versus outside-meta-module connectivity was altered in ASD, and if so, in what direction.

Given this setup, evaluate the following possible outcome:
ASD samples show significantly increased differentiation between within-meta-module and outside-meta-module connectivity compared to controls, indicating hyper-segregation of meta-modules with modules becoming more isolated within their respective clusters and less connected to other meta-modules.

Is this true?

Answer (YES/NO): NO